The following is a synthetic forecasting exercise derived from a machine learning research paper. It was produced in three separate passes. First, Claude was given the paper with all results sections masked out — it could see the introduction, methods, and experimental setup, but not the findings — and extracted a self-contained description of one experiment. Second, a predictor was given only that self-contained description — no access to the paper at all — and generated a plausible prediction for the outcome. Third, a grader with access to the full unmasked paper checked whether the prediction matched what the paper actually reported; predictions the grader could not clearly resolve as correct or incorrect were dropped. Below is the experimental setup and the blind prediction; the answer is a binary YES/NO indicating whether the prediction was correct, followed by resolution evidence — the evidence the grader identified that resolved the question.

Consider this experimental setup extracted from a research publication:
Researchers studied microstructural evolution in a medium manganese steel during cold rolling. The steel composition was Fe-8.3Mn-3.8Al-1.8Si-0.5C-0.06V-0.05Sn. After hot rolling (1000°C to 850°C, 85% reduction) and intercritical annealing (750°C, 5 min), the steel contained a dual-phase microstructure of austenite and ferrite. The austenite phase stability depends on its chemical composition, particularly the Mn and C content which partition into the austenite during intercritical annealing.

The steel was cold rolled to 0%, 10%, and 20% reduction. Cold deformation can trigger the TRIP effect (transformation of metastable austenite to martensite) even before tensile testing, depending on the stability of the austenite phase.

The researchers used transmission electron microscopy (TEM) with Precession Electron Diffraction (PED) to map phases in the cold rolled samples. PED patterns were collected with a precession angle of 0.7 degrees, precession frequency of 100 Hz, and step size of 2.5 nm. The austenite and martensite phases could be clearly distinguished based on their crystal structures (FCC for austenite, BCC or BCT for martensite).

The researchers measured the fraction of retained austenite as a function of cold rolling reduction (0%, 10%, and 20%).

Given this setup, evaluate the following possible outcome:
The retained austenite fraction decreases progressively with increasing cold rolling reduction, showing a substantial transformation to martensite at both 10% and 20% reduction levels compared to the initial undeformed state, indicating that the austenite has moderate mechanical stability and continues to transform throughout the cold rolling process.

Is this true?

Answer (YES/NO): NO